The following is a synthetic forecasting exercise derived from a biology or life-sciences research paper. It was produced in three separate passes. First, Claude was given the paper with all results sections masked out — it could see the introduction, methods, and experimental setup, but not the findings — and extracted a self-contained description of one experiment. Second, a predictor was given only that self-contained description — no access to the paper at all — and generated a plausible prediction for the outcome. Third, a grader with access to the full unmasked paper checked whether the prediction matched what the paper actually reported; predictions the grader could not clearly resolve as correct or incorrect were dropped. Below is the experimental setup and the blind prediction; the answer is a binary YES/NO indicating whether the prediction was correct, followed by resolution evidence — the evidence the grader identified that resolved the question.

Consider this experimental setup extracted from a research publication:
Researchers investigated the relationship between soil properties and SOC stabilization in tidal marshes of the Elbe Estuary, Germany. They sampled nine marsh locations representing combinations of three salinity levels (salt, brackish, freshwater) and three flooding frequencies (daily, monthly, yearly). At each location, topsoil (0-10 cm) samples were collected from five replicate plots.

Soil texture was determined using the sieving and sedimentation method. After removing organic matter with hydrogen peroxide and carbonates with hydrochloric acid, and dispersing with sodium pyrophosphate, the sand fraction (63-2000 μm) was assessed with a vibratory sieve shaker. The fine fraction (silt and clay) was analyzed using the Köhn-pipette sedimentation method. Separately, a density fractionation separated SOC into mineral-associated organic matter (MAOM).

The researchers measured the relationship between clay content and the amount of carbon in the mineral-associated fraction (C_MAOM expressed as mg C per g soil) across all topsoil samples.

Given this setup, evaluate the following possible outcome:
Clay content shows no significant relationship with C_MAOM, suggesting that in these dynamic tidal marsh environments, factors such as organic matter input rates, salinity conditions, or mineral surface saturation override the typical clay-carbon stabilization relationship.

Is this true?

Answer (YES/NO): NO